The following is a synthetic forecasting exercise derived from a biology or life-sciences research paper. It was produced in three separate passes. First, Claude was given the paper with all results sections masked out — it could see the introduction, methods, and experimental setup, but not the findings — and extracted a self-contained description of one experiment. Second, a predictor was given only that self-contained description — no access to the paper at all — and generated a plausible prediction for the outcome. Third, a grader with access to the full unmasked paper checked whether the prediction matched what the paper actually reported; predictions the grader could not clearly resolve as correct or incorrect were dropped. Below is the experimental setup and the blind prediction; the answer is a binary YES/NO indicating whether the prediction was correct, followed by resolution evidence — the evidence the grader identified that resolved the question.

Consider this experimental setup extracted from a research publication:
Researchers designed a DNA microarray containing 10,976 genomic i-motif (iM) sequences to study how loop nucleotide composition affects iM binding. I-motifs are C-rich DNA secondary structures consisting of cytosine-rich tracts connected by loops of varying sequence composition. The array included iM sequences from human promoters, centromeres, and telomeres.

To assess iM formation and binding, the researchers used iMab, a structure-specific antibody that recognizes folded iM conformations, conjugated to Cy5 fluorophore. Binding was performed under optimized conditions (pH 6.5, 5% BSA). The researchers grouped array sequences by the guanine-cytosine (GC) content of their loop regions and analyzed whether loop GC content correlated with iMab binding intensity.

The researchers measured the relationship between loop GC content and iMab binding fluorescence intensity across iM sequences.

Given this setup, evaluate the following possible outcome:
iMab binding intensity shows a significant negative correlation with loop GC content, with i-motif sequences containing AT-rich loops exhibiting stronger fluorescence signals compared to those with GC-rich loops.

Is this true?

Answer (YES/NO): YES